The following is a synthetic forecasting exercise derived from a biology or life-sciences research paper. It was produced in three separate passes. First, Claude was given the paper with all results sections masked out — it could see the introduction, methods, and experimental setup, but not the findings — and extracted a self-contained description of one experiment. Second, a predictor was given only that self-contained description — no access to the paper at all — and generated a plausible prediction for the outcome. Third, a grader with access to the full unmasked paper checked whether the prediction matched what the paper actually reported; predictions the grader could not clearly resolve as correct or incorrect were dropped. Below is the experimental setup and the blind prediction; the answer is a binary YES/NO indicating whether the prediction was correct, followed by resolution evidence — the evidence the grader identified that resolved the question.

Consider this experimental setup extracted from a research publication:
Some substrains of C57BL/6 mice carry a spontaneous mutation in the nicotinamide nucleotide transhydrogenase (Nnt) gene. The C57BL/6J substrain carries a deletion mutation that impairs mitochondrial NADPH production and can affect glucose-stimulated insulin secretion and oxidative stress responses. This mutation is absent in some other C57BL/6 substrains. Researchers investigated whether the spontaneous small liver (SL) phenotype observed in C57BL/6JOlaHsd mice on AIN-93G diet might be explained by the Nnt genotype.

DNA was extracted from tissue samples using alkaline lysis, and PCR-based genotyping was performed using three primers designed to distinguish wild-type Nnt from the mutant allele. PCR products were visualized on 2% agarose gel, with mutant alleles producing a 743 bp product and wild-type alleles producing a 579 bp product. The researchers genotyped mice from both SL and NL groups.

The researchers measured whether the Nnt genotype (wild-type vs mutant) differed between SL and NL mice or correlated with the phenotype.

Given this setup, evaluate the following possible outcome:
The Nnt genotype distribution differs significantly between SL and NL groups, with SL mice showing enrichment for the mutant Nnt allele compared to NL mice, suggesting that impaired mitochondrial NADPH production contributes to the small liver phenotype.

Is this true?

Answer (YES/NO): NO